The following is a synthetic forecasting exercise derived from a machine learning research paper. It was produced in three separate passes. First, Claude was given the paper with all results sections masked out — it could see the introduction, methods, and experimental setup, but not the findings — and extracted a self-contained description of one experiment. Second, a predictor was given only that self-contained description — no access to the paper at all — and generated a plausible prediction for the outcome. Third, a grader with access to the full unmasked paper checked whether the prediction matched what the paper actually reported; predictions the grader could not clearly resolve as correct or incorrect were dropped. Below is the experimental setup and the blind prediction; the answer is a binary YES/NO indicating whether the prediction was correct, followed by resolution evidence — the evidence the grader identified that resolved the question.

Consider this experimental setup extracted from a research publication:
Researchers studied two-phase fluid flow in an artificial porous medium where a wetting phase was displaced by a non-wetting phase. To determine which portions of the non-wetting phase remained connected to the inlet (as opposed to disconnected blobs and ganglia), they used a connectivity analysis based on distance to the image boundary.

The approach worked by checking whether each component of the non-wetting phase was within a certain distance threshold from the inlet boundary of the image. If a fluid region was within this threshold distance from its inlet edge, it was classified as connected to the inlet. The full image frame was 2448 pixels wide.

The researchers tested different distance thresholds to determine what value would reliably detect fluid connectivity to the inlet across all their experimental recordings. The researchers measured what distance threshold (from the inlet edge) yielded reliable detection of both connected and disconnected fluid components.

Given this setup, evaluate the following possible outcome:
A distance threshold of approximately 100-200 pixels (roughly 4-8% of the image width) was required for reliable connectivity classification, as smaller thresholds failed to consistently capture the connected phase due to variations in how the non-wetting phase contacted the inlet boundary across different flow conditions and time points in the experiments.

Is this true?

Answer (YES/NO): NO